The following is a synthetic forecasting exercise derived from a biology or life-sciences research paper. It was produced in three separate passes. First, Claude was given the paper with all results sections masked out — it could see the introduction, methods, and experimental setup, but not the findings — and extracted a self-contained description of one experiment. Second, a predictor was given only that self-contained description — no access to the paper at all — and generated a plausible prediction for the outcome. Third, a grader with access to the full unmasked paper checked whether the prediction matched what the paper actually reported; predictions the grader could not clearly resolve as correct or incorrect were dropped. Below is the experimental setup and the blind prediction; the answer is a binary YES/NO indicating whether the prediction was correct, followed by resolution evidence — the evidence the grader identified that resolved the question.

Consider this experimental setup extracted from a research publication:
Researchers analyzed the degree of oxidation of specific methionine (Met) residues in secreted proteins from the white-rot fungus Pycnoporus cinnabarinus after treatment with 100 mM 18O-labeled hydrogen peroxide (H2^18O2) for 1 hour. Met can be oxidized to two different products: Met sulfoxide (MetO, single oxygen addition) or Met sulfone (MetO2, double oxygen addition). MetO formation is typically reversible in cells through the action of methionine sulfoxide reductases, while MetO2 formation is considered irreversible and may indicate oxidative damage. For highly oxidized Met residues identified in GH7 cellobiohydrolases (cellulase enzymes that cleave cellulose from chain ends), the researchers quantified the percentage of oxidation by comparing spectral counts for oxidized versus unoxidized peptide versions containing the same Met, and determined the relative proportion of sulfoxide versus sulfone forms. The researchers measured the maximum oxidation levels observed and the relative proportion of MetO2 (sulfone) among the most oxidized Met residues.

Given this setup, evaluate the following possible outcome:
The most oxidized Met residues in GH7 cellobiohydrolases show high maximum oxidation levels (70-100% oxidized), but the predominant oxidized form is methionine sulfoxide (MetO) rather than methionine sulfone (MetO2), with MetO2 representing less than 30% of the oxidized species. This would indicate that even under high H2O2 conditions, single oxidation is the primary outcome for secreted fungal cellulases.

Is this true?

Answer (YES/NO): NO